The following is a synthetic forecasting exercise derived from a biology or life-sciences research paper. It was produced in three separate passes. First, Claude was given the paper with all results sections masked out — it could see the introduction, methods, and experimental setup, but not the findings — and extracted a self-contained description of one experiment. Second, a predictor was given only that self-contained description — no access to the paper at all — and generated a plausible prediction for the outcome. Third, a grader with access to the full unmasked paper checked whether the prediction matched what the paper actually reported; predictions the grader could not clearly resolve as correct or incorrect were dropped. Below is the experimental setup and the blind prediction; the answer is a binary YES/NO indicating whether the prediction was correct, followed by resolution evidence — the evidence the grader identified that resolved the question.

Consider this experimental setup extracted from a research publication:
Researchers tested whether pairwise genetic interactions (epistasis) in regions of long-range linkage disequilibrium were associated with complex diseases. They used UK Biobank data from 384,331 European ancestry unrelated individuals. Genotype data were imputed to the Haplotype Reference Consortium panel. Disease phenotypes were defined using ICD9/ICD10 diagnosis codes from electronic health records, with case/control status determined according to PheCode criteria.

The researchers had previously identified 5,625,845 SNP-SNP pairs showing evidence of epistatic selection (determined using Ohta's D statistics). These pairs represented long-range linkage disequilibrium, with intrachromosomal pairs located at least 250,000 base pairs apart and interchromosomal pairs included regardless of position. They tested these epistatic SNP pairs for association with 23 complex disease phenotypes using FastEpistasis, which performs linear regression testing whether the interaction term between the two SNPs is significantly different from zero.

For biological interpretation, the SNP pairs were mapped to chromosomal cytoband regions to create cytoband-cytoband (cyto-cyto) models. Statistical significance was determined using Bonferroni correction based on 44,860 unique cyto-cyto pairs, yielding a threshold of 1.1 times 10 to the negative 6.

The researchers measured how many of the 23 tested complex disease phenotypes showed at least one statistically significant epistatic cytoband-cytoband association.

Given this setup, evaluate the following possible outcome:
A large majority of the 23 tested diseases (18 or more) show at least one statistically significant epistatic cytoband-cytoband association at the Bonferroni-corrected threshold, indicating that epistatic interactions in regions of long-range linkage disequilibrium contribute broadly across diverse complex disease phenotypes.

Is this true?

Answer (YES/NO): NO